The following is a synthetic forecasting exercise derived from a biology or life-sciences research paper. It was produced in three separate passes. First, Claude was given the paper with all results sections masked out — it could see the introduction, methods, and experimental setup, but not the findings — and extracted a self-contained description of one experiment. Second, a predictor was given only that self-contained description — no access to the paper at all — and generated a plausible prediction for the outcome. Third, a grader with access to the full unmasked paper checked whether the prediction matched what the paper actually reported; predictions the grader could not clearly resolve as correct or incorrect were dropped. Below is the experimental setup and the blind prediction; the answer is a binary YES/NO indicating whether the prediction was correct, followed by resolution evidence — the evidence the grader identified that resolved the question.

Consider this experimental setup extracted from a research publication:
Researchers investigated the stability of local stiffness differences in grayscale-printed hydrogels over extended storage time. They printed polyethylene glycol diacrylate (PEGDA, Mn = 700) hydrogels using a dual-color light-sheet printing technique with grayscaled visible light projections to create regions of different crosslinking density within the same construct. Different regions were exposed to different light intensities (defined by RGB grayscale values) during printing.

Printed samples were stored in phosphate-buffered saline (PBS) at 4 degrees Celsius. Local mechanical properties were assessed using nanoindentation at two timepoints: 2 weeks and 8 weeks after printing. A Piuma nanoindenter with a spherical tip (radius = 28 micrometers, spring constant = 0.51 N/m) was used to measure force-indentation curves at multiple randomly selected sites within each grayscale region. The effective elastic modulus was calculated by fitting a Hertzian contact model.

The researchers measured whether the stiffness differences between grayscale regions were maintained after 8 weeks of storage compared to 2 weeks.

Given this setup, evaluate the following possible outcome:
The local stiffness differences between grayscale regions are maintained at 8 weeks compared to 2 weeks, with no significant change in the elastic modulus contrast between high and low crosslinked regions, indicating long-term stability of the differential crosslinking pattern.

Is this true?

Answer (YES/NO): NO